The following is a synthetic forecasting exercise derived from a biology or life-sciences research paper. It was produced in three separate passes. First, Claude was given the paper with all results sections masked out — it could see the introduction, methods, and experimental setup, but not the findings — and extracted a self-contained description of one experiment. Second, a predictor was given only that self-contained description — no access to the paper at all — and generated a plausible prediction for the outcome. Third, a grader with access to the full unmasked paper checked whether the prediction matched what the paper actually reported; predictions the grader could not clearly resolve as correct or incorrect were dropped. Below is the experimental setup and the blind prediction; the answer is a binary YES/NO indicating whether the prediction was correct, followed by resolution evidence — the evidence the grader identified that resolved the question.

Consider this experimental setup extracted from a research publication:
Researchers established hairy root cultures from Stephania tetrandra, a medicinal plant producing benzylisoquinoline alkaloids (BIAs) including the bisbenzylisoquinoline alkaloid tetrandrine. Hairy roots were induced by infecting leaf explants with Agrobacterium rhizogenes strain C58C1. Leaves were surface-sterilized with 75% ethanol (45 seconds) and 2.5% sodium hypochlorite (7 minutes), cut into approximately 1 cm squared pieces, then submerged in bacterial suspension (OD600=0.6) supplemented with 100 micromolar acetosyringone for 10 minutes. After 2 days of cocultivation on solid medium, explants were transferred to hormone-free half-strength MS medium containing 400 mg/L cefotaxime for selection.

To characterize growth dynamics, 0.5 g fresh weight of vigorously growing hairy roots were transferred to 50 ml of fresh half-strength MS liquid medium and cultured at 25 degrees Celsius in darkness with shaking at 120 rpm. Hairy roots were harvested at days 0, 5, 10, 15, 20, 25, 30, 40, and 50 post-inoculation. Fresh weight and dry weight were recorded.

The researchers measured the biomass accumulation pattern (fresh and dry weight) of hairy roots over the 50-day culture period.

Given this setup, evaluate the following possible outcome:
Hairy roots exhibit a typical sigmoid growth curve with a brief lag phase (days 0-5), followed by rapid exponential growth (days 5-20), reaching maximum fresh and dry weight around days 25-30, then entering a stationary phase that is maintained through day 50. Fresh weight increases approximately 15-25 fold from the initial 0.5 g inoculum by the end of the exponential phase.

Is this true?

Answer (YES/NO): NO